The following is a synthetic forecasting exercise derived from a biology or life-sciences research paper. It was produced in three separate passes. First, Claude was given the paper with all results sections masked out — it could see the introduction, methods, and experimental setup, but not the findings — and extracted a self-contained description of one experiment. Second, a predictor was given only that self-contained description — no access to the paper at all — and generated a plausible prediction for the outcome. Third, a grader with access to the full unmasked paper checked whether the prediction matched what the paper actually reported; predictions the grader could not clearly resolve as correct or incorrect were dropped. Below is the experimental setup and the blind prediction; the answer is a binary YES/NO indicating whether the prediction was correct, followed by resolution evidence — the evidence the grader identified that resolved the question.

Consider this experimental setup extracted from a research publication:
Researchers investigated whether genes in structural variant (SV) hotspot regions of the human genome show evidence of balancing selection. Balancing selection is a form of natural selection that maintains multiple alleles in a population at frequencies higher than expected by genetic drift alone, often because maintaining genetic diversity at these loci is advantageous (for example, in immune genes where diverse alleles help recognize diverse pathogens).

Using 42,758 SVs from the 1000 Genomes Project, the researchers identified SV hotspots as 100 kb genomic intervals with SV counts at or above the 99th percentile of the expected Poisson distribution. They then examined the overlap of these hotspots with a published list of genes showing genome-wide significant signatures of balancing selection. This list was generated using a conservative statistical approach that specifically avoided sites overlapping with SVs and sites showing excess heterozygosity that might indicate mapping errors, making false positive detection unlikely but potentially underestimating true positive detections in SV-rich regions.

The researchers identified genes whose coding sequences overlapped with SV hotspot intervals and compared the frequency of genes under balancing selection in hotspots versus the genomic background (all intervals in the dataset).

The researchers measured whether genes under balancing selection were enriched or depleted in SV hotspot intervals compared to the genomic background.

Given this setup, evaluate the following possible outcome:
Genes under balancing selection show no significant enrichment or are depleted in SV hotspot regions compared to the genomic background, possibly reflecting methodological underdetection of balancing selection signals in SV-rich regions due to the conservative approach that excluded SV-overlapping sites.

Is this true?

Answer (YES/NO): NO